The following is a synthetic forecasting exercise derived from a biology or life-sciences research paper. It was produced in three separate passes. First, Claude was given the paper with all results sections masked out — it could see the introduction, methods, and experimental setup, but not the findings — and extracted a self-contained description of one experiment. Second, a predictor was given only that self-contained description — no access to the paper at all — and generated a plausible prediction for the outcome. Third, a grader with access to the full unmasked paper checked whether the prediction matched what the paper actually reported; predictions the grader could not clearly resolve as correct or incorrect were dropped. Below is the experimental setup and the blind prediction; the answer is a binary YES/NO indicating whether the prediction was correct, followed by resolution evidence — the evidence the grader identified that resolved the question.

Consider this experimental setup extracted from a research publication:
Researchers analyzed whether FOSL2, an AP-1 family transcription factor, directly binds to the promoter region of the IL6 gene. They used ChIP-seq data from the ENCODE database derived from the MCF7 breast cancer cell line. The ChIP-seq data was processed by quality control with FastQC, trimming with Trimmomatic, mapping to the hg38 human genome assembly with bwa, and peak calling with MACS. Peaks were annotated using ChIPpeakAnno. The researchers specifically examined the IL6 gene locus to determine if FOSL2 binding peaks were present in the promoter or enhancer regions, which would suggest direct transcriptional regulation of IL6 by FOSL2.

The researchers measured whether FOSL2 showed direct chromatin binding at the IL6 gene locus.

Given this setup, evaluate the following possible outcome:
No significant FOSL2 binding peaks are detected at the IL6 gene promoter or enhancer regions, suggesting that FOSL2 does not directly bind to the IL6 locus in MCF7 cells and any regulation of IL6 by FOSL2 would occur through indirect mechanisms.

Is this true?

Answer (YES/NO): NO